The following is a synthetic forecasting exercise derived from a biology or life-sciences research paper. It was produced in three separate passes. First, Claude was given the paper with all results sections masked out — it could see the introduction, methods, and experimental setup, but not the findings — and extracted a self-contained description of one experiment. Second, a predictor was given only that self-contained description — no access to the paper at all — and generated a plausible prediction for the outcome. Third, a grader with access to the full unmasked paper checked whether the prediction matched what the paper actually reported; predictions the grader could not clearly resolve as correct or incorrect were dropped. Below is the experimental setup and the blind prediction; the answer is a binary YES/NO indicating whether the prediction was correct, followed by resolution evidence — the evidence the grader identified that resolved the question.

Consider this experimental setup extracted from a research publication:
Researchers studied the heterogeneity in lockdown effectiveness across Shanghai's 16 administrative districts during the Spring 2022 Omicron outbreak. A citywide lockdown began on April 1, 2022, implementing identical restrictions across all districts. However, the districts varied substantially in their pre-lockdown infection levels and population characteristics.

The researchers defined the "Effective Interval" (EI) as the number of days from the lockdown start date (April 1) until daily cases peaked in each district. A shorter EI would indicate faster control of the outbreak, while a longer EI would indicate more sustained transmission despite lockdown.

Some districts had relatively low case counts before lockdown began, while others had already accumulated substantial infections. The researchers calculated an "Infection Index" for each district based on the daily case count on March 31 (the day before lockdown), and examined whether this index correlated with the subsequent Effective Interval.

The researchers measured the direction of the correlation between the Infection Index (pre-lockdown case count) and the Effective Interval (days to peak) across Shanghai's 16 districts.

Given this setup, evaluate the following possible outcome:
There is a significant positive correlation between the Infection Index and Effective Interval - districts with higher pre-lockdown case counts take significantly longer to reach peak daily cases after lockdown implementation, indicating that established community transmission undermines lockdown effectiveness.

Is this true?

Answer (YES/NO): NO